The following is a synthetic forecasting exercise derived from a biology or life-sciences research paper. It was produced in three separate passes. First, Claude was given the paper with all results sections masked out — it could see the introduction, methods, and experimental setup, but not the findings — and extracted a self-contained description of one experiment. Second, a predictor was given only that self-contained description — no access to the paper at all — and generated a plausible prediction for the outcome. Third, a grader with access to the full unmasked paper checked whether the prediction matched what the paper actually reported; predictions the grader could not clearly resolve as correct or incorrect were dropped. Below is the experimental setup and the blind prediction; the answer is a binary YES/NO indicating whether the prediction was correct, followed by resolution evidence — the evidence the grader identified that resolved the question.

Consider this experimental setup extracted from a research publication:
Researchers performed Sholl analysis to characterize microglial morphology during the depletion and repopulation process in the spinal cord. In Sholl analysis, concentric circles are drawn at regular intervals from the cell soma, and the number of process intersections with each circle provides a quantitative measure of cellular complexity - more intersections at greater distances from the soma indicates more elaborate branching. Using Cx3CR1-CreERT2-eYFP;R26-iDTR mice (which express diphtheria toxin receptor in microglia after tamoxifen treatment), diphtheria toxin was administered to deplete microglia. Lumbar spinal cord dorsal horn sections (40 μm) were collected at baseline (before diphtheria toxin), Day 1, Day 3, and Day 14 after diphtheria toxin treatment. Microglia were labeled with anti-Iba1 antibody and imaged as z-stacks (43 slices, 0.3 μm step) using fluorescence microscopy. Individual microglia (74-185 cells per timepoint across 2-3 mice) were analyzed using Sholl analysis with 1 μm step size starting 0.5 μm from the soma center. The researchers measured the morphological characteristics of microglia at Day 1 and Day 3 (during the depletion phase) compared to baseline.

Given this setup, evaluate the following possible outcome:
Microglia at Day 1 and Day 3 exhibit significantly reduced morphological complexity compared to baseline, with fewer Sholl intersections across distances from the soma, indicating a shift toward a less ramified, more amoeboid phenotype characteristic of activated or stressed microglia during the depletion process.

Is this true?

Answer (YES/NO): YES